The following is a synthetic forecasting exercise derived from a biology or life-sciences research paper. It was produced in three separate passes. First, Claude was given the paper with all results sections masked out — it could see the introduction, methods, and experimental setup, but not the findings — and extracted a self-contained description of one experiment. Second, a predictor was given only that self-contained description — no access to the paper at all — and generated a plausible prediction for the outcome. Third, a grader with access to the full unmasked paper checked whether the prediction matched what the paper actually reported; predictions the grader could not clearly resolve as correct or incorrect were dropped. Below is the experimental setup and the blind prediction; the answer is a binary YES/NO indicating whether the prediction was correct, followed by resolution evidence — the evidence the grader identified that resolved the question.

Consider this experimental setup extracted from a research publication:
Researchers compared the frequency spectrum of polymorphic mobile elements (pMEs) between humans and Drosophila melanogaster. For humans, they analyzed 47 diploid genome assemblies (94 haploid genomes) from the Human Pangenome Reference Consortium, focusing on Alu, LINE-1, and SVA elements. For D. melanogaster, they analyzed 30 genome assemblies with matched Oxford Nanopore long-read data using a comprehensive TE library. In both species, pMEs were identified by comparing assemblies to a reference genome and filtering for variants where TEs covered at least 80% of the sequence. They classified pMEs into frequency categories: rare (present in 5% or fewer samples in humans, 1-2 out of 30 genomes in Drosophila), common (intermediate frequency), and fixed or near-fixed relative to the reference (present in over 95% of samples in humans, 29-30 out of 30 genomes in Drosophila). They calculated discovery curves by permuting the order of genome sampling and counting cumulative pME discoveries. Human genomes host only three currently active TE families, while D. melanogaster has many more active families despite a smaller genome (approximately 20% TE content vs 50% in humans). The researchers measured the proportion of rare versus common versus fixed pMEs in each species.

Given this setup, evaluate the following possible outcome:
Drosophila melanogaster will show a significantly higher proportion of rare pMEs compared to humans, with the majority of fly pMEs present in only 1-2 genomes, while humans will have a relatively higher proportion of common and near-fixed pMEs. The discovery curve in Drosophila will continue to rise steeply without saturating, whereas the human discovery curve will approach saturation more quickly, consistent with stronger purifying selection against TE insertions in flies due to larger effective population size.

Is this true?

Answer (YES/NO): NO